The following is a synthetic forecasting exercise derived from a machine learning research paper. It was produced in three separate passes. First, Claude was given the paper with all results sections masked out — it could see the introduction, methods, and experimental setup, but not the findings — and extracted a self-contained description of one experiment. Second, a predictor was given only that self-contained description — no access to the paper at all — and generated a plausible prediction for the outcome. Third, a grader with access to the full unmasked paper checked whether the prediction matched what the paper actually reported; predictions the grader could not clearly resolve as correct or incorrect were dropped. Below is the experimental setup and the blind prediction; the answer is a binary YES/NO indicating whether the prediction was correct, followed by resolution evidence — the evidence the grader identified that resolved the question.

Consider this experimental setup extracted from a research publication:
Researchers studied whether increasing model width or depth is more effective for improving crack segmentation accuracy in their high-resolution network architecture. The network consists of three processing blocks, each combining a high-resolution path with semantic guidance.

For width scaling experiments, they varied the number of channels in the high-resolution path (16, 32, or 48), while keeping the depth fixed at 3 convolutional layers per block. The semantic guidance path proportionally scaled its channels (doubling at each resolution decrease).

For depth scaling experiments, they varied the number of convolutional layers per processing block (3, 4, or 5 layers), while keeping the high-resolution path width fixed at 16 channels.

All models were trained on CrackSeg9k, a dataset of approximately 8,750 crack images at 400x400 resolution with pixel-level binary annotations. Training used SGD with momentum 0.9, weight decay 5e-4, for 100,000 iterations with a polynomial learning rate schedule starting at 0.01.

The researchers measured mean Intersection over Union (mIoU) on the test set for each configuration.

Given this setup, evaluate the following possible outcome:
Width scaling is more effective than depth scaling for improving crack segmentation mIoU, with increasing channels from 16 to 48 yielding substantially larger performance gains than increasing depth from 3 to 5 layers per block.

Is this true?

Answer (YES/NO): YES